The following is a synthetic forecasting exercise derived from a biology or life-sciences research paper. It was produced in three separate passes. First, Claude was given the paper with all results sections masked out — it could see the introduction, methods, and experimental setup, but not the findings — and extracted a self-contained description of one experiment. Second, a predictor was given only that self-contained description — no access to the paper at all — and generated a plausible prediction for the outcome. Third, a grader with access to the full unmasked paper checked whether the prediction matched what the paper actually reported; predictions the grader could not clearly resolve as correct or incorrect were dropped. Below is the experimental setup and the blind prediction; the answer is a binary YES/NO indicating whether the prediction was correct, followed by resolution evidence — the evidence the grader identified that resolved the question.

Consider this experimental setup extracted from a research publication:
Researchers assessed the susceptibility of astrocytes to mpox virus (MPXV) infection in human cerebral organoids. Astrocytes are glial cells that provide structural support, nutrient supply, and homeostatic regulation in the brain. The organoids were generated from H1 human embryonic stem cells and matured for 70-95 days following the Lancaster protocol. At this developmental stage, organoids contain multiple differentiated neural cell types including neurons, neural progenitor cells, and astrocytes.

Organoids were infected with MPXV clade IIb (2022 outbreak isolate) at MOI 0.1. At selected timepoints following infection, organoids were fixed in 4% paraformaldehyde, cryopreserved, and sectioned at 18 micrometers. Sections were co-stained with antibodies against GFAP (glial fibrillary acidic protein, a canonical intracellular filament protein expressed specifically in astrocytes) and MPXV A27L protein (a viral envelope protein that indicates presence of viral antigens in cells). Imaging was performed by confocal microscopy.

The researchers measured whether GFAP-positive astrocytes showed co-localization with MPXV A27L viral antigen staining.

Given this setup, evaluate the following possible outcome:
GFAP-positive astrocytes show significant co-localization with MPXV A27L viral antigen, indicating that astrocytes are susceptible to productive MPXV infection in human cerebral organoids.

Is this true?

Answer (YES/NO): YES